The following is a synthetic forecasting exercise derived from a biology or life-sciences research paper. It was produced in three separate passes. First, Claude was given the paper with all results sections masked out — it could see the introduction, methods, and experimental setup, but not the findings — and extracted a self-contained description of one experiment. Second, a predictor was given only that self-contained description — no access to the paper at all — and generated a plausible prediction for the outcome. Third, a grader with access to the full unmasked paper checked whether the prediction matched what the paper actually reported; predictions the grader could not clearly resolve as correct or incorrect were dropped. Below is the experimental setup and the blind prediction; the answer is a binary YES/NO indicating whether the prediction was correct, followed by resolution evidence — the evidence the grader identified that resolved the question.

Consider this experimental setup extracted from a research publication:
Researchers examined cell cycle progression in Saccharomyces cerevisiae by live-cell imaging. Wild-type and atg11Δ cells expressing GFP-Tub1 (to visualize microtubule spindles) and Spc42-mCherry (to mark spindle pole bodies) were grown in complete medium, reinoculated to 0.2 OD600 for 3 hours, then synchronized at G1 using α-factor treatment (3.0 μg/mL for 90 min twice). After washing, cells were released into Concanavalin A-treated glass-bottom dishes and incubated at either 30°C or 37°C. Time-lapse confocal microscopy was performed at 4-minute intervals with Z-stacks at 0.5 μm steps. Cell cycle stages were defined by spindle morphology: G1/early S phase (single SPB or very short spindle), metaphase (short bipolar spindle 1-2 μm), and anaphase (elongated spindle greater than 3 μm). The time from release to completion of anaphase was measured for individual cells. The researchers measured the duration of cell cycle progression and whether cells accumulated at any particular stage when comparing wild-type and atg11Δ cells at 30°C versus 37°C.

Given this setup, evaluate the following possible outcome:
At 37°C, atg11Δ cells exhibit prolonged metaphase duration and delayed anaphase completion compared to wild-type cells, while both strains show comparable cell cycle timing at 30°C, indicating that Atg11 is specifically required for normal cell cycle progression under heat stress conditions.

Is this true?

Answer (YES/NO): NO